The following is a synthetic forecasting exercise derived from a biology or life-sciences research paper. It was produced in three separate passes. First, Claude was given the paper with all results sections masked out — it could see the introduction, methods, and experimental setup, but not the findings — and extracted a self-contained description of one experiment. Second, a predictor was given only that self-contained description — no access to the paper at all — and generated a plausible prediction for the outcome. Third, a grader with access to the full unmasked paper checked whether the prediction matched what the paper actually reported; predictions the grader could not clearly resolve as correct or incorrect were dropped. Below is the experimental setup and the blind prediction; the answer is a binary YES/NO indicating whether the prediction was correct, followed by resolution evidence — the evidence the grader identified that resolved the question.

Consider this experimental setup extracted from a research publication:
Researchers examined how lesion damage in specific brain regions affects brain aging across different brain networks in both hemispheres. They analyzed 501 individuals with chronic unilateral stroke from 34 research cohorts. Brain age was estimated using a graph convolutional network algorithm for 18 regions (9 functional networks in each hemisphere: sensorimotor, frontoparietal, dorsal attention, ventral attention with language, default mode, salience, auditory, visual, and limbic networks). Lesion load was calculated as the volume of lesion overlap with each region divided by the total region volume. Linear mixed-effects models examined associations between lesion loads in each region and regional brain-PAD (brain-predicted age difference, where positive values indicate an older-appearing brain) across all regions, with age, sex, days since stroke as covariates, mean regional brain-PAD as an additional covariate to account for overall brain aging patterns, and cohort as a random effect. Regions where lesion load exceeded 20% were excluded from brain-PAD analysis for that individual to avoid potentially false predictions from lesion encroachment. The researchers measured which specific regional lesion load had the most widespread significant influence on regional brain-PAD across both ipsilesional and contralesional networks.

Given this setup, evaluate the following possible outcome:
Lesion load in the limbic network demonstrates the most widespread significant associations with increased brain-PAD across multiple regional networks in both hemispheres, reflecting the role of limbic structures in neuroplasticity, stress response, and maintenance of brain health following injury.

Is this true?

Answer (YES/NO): NO